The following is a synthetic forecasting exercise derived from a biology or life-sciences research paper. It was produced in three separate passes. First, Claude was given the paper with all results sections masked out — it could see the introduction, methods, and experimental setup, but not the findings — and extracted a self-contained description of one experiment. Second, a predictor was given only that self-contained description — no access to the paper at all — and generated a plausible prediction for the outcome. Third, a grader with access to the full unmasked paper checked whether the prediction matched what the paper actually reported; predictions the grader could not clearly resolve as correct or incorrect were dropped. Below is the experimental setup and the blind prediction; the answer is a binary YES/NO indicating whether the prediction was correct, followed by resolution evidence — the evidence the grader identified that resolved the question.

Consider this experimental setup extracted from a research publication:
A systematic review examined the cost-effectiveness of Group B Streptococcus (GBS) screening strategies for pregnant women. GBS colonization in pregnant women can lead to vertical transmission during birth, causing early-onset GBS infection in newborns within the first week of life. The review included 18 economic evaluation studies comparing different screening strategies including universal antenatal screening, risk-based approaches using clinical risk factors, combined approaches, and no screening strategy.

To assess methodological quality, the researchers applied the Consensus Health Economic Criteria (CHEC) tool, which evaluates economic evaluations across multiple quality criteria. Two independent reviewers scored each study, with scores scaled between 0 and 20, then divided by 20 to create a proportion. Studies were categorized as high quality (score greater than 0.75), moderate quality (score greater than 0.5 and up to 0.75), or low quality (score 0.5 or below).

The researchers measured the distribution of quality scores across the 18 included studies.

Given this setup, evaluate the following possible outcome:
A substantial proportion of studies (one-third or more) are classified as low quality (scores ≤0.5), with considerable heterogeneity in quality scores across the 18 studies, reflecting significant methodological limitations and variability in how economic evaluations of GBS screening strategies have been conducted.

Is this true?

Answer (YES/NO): NO